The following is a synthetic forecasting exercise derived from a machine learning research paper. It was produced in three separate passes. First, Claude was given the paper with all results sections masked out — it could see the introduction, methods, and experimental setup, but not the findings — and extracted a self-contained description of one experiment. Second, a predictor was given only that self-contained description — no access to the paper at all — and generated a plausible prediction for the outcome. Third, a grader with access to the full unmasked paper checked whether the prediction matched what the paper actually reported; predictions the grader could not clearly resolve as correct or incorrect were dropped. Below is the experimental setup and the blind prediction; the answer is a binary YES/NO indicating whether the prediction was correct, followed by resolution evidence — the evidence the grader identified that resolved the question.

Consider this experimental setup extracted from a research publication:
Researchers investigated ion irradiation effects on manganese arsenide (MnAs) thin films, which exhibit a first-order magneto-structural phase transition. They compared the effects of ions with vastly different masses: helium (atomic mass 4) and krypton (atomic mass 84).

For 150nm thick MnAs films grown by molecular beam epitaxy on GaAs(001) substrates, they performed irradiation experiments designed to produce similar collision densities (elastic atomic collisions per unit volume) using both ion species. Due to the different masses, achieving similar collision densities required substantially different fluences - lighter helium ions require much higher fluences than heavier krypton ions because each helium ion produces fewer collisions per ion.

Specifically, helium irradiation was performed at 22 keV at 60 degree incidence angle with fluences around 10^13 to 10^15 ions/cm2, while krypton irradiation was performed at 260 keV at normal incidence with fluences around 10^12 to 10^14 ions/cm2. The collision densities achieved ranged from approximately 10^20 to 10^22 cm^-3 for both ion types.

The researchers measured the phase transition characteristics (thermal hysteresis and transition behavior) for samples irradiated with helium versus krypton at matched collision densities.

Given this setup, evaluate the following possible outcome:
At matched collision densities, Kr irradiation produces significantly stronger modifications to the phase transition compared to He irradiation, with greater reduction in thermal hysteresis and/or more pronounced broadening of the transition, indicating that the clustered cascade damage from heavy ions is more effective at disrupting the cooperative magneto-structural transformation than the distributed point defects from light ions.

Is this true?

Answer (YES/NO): YES